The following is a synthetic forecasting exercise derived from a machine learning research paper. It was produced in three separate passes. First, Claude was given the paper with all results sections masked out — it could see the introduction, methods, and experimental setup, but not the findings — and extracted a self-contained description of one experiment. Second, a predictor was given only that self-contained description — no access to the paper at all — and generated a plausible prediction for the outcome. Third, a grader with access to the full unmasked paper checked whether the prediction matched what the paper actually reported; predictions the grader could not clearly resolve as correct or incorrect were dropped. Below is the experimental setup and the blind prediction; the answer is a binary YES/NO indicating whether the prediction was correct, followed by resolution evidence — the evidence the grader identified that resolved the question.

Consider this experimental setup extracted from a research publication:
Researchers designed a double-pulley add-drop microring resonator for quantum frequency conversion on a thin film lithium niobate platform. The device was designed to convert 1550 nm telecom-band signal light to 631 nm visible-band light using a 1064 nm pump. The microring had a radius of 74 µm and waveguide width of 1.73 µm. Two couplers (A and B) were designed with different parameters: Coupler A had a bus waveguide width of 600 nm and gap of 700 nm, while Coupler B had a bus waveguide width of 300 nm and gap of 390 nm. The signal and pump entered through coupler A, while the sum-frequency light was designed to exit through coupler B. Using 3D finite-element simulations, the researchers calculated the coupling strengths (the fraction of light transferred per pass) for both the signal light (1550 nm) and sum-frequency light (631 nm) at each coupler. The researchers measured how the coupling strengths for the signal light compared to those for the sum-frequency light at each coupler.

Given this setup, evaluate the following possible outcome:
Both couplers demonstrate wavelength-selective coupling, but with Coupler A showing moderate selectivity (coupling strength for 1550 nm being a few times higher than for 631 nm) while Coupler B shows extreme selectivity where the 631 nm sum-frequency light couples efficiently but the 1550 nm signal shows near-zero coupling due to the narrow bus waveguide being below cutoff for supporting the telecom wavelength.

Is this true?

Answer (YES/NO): NO